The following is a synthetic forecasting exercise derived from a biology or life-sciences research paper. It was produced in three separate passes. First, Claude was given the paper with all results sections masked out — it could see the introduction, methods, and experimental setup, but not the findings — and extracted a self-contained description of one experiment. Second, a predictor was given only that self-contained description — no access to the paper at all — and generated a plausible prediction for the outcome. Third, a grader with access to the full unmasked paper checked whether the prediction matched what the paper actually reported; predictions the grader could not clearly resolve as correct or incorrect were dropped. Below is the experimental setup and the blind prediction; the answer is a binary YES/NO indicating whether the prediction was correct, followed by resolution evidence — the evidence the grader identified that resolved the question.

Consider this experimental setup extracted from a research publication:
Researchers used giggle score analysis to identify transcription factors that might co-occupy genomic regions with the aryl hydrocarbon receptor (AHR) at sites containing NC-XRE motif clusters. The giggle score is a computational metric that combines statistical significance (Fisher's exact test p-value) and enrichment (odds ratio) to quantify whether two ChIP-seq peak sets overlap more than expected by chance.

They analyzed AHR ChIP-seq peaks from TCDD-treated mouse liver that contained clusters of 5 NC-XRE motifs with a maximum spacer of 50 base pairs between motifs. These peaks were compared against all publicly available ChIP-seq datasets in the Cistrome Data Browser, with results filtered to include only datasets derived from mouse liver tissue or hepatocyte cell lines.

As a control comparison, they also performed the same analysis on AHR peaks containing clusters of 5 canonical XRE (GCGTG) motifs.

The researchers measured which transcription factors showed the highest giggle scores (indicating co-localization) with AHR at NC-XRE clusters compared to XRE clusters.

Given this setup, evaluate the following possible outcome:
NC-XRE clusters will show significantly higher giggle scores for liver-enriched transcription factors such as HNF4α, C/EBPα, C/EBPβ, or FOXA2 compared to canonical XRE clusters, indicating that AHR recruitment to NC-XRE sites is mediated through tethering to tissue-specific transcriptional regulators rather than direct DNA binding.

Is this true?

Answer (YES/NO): NO